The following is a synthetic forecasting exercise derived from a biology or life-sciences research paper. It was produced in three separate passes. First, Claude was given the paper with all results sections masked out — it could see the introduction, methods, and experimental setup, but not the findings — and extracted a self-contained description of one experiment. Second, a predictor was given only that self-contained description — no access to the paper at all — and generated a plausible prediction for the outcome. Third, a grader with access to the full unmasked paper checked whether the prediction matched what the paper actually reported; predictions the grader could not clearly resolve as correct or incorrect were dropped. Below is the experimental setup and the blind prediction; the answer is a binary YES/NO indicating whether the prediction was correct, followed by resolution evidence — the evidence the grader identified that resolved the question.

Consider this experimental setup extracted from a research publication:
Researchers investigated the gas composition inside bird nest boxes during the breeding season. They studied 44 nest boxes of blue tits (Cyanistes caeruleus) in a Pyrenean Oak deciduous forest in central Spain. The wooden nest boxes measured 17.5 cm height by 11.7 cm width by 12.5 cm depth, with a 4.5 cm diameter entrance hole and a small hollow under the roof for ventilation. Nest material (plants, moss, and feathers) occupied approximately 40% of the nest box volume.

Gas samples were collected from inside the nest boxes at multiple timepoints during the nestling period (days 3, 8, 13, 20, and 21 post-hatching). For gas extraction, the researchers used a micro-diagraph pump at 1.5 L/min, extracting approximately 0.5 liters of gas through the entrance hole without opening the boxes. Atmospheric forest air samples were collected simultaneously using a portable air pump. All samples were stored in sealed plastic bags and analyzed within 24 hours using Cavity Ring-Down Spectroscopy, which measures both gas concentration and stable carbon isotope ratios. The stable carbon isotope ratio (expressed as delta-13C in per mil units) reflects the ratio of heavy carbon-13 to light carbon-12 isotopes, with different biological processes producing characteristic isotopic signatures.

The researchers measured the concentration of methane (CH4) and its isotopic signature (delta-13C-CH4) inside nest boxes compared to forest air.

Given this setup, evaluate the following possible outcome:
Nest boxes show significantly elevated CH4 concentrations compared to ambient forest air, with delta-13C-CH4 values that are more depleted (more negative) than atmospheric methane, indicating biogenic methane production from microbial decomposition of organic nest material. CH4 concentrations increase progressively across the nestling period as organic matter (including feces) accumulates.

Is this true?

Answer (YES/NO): NO